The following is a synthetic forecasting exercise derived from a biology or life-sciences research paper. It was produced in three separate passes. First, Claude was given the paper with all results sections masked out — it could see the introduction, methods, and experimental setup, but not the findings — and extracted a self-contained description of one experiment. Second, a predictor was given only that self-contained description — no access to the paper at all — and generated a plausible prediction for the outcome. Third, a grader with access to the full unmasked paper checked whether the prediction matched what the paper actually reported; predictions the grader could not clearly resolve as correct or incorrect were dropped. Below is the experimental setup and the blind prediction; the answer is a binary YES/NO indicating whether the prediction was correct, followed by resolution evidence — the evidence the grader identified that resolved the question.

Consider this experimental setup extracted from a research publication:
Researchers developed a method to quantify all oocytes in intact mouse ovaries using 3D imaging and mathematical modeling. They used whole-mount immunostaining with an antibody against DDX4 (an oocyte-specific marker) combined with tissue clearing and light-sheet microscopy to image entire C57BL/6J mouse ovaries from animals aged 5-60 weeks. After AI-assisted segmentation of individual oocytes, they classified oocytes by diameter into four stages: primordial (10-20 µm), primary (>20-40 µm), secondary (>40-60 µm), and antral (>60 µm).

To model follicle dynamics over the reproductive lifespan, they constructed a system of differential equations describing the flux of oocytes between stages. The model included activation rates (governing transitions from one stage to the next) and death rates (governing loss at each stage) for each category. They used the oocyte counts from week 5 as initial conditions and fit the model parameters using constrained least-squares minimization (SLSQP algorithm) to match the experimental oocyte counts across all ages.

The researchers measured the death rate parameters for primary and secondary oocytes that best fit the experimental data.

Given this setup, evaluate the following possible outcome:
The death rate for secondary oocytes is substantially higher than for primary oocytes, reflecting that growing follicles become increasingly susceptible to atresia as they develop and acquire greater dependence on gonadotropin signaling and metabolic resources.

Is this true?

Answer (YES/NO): NO